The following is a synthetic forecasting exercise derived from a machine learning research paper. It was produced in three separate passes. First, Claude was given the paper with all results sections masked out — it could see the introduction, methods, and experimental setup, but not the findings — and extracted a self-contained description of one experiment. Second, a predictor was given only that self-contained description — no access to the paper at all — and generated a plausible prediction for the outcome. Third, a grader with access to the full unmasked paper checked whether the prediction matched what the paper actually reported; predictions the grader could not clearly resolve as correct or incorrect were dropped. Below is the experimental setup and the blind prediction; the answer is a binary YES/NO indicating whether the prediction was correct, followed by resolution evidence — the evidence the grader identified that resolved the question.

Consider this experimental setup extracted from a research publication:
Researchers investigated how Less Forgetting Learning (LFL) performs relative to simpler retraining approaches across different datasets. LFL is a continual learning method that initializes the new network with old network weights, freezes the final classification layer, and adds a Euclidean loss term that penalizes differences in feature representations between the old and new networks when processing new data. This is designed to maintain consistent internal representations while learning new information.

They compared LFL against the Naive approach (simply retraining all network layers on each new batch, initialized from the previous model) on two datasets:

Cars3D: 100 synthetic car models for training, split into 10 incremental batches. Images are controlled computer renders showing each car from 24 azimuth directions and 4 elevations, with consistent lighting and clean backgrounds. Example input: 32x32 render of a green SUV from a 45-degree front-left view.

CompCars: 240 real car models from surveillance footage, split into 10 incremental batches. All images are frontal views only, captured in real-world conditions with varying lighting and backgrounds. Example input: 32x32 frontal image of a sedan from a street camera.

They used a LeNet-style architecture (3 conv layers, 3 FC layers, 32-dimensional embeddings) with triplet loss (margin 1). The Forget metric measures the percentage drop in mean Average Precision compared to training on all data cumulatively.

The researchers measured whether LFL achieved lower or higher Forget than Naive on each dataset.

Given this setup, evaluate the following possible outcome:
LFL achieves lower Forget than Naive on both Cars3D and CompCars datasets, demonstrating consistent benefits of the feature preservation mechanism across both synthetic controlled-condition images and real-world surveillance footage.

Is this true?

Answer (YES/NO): NO